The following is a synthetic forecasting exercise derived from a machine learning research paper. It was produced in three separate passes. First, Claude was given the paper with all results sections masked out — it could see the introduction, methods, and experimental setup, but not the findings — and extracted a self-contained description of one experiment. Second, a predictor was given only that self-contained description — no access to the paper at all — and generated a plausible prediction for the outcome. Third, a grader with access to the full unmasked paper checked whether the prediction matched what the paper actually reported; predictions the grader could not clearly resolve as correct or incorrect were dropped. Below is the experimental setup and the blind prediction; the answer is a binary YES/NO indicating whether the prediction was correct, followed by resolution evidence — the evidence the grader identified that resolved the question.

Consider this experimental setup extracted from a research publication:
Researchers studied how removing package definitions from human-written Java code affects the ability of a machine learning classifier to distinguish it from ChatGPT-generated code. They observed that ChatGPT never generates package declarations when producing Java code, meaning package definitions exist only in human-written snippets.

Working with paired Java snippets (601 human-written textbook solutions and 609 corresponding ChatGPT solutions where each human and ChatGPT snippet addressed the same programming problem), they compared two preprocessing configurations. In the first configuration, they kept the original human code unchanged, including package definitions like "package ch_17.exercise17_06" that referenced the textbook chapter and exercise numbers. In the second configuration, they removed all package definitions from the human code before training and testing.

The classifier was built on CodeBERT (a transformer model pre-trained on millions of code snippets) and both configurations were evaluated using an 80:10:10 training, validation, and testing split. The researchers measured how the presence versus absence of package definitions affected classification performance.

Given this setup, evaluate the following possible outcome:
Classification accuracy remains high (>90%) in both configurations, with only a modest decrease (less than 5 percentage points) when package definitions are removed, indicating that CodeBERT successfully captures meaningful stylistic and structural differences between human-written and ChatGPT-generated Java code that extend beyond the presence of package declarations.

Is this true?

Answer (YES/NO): YES